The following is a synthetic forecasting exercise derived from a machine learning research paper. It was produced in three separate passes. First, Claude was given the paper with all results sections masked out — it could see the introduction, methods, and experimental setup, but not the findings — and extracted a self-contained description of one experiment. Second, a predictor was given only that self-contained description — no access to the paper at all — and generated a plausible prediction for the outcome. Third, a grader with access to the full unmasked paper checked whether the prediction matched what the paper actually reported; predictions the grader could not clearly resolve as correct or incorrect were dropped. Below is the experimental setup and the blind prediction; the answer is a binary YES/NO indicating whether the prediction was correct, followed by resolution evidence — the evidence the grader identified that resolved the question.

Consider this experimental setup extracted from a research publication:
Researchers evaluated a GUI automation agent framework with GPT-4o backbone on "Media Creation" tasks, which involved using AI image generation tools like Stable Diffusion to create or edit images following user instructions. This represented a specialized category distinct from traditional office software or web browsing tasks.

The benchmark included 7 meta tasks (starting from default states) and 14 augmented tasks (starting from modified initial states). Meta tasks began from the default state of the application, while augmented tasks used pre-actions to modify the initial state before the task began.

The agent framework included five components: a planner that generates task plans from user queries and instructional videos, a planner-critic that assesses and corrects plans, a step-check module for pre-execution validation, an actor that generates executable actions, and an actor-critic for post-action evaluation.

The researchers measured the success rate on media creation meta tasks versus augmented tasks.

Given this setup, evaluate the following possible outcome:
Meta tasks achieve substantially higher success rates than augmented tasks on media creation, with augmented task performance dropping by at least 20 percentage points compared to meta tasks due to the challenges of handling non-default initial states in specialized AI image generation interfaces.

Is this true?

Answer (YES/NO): NO